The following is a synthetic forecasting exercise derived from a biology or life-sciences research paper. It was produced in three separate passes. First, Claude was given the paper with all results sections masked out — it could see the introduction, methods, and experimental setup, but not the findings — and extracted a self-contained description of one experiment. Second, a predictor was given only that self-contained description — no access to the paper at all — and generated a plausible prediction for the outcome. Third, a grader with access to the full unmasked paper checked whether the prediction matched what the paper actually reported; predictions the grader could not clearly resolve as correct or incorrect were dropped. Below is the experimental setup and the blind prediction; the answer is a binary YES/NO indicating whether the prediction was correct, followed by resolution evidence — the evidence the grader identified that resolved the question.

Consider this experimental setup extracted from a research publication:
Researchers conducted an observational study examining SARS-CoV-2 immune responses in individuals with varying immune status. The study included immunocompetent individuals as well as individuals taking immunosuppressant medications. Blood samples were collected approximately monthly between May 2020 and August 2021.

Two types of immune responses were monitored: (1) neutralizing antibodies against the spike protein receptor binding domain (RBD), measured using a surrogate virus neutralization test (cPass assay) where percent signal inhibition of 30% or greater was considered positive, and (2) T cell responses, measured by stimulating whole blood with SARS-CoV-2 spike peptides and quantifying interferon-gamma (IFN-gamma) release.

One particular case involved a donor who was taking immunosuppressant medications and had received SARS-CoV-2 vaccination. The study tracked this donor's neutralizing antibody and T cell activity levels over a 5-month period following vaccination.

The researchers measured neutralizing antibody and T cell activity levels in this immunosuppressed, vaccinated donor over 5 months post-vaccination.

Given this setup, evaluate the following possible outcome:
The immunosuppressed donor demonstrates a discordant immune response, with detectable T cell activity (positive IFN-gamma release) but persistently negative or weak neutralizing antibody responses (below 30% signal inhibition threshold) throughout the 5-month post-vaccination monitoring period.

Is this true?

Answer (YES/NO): NO